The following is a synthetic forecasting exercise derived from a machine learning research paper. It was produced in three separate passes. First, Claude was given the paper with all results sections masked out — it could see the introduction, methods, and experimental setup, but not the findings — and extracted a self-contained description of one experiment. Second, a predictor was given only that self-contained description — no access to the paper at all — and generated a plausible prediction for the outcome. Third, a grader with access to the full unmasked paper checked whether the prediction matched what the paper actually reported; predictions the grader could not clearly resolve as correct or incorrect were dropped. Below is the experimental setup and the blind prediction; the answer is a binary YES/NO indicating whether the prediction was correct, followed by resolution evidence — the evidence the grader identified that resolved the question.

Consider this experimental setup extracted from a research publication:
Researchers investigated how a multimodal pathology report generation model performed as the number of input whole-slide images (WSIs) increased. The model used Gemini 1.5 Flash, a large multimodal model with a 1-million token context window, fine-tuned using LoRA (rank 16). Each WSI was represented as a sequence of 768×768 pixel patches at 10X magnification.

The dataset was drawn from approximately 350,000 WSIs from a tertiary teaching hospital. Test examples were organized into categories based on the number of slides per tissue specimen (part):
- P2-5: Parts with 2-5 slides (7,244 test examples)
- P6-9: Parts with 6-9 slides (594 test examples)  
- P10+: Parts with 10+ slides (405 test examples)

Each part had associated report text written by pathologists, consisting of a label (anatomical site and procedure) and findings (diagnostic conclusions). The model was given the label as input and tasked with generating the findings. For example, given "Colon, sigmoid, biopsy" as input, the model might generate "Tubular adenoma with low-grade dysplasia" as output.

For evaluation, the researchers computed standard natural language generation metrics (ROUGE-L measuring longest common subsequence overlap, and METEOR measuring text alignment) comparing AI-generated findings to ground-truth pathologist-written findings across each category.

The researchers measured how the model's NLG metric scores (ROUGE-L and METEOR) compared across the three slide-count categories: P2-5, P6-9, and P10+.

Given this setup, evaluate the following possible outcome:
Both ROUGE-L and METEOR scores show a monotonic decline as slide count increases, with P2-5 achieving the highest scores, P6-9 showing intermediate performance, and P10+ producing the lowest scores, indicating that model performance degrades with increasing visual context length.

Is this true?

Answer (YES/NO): YES